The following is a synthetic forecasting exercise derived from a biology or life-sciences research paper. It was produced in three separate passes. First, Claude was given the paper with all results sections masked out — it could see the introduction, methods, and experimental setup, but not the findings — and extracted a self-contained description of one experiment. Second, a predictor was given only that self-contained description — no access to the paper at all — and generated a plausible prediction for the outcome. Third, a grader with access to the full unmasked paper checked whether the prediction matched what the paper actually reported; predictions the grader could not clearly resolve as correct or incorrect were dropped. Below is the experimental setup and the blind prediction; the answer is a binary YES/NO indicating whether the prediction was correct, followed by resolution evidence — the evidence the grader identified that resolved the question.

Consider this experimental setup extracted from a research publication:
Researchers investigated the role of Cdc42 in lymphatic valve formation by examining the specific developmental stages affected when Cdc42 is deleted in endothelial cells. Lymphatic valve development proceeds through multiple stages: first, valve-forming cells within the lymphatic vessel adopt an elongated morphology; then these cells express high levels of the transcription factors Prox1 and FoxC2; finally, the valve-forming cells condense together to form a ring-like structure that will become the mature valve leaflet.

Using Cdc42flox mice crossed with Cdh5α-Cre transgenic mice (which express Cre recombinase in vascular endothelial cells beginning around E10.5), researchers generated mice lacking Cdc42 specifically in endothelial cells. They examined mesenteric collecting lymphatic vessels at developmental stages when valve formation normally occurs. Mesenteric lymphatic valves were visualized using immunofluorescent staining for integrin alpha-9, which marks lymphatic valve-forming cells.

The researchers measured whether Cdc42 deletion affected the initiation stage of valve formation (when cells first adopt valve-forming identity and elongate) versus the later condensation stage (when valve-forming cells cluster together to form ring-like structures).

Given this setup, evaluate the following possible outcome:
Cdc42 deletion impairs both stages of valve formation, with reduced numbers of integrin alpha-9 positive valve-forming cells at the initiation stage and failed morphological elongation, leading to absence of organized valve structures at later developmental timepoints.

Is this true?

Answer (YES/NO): NO